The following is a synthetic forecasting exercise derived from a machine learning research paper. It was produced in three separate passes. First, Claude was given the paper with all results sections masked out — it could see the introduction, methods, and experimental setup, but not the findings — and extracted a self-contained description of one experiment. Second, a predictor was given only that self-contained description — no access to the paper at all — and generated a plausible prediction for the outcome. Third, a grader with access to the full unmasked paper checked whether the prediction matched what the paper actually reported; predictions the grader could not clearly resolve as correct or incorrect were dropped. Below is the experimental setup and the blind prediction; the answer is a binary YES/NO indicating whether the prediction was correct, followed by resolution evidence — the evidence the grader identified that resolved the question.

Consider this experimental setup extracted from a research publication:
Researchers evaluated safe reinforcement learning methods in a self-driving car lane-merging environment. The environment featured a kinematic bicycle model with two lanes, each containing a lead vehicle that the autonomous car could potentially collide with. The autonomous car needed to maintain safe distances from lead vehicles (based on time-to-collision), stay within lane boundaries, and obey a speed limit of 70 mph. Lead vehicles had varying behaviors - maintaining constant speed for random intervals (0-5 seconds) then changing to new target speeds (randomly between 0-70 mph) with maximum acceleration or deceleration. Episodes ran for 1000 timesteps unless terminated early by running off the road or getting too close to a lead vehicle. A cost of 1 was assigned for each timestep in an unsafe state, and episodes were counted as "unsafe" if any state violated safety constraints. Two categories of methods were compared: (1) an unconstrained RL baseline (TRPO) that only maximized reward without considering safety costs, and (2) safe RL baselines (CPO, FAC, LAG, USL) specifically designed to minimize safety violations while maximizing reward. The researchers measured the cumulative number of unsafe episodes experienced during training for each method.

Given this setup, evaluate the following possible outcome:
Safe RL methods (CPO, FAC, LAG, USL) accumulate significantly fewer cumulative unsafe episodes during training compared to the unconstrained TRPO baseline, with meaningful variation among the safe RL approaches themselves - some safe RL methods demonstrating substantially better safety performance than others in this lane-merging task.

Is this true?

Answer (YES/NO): NO